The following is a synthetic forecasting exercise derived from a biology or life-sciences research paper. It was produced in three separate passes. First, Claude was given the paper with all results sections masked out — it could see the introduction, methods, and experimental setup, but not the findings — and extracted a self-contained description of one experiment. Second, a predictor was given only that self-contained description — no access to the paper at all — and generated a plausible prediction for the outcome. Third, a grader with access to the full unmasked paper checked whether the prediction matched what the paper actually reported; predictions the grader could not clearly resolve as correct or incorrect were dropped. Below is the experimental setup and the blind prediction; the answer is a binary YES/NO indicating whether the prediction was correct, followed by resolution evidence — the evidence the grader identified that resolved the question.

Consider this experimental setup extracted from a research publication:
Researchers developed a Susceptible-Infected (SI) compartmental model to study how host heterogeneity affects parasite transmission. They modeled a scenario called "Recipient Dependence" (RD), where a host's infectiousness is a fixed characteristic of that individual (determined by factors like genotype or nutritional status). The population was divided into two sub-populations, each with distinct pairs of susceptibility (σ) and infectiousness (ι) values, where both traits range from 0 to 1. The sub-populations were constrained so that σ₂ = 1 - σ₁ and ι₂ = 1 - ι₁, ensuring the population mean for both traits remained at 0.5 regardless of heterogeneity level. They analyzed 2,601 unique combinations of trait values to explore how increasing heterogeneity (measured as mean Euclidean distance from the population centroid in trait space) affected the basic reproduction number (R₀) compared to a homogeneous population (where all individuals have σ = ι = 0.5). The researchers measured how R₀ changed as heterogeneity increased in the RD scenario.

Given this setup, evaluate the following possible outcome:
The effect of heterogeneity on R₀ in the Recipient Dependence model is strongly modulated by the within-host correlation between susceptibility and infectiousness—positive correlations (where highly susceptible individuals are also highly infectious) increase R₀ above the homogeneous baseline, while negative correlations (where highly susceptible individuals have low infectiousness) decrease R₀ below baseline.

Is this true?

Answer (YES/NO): YES